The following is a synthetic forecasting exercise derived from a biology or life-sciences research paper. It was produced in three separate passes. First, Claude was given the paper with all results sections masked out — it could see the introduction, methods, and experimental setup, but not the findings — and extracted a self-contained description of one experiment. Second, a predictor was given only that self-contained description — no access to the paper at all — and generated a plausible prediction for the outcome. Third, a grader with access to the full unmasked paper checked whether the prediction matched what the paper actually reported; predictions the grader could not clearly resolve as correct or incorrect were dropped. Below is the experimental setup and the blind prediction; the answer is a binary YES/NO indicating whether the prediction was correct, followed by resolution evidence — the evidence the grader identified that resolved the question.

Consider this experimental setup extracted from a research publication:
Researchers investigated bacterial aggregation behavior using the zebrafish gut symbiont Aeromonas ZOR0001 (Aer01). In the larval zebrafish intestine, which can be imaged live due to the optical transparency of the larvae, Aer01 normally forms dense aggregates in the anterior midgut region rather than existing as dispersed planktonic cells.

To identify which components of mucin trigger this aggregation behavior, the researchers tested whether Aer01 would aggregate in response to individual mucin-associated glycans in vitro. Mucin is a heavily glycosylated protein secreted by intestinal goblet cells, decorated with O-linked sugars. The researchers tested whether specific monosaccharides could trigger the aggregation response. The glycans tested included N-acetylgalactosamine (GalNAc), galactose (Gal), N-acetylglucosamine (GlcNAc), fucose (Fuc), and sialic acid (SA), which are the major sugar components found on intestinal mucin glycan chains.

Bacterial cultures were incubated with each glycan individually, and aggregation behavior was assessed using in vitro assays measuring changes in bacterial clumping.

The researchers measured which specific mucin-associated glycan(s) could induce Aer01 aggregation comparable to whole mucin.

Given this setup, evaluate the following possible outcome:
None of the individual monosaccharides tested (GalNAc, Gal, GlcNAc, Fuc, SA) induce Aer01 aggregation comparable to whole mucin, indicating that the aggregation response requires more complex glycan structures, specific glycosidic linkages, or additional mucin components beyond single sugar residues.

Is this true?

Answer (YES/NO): NO